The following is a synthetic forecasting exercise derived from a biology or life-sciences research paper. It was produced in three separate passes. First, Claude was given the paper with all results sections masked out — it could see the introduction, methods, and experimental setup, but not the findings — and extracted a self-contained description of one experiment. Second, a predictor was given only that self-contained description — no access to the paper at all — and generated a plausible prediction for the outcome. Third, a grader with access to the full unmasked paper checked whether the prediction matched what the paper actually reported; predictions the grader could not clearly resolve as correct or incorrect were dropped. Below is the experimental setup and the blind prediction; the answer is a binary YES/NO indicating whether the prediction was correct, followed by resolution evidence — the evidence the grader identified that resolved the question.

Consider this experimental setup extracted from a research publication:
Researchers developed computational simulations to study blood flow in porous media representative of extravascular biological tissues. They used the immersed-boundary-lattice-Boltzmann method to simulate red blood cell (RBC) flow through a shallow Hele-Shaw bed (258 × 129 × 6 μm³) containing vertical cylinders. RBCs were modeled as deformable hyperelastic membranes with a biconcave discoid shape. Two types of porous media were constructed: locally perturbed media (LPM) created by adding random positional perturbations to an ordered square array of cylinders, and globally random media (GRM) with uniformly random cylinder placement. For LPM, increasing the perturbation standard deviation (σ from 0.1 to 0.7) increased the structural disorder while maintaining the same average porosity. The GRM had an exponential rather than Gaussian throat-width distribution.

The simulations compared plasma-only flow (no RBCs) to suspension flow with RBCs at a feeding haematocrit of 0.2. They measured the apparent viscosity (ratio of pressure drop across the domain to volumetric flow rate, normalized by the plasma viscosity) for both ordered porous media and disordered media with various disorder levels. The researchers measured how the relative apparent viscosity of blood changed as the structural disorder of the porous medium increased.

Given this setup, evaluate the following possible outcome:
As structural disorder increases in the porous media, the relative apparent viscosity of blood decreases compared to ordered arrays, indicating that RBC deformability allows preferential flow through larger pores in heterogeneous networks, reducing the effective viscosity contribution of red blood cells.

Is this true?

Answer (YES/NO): NO